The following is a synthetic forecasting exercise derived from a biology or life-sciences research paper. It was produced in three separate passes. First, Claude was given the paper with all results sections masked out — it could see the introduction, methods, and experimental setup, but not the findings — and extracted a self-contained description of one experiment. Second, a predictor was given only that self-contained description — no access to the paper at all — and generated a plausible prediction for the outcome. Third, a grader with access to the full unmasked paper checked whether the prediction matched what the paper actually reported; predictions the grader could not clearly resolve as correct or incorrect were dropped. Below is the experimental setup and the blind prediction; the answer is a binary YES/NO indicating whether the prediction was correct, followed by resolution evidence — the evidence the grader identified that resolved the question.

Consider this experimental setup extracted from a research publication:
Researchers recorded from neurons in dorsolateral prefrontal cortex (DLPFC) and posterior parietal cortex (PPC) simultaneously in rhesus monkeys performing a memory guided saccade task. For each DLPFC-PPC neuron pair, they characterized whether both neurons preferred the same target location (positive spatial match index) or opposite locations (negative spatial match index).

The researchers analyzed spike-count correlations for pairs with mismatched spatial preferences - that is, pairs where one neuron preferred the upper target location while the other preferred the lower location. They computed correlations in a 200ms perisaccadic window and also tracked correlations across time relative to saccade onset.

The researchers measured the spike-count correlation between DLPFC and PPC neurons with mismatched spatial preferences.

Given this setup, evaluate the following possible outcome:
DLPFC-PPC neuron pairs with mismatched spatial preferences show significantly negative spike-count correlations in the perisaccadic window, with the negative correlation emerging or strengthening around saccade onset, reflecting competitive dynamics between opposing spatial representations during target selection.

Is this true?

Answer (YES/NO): NO